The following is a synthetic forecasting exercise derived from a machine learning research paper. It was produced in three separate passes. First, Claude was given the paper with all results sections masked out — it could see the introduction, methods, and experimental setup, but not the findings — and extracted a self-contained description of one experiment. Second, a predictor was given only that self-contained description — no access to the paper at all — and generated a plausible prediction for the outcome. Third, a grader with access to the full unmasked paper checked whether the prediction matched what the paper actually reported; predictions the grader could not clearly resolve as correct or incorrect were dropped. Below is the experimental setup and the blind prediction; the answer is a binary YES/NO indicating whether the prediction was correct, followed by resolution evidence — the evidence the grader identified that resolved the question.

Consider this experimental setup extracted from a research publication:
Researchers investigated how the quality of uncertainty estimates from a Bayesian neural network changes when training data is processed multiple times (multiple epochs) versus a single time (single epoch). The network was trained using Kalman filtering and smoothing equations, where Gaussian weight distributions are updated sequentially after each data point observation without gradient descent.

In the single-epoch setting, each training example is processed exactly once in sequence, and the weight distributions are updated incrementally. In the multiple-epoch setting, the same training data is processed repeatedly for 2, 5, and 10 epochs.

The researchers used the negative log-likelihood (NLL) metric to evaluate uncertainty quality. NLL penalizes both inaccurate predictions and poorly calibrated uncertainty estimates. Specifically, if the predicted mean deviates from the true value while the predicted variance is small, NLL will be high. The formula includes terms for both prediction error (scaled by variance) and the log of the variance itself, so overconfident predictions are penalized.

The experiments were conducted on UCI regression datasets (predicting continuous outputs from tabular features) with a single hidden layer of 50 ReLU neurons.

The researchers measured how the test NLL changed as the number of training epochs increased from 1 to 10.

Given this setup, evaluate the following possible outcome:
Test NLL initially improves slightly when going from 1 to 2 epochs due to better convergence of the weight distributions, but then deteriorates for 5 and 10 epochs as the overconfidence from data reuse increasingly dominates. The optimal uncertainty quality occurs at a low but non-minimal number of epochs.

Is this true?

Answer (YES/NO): NO